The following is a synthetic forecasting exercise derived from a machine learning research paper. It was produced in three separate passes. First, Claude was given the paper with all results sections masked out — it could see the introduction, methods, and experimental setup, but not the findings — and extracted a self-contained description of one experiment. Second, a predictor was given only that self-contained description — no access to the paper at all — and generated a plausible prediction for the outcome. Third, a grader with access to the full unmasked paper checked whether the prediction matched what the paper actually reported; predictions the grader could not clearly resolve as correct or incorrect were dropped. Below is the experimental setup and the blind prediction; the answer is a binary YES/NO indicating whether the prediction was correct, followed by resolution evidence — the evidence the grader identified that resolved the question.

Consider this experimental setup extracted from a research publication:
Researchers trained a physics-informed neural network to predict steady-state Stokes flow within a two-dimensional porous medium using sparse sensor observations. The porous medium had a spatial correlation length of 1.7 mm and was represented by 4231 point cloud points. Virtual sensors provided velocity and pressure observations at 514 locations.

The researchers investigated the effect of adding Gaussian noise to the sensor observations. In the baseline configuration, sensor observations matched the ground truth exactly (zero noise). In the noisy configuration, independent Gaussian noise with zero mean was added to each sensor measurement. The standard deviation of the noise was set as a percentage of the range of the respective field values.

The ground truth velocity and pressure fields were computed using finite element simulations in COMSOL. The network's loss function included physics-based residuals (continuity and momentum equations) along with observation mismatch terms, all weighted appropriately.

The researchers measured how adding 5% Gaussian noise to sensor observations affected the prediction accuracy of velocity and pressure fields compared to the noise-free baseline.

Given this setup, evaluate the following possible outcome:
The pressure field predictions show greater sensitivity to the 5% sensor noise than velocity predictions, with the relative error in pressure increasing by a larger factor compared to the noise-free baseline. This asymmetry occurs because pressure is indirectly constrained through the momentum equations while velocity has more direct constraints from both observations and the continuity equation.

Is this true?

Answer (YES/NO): YES